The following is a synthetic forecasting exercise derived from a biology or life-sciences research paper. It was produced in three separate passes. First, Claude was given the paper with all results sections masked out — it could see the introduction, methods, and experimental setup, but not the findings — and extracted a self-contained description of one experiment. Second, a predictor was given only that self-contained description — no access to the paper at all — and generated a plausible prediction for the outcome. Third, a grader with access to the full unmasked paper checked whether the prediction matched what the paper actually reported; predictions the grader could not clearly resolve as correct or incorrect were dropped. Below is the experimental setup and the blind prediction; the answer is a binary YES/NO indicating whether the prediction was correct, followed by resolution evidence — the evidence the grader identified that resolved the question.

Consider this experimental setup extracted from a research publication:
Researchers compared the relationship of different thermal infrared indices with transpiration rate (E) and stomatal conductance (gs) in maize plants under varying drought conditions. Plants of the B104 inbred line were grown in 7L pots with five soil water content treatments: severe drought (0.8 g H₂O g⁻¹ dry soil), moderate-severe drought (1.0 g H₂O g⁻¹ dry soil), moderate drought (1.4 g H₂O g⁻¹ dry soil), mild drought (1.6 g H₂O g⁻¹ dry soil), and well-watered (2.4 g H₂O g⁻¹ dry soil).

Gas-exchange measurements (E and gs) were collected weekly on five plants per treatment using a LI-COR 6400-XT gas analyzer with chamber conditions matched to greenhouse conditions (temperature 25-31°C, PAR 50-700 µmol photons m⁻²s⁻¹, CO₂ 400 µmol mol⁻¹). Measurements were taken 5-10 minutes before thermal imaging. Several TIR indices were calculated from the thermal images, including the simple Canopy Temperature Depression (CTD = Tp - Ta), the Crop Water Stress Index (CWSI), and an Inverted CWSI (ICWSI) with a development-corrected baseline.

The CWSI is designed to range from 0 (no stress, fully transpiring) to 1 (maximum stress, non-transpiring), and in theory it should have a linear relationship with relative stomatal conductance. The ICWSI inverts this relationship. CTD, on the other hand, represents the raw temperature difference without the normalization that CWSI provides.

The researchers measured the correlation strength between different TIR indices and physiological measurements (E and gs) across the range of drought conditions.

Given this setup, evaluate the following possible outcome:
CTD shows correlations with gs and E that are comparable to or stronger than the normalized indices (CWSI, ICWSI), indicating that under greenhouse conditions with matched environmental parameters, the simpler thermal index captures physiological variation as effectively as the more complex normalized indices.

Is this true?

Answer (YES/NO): YES